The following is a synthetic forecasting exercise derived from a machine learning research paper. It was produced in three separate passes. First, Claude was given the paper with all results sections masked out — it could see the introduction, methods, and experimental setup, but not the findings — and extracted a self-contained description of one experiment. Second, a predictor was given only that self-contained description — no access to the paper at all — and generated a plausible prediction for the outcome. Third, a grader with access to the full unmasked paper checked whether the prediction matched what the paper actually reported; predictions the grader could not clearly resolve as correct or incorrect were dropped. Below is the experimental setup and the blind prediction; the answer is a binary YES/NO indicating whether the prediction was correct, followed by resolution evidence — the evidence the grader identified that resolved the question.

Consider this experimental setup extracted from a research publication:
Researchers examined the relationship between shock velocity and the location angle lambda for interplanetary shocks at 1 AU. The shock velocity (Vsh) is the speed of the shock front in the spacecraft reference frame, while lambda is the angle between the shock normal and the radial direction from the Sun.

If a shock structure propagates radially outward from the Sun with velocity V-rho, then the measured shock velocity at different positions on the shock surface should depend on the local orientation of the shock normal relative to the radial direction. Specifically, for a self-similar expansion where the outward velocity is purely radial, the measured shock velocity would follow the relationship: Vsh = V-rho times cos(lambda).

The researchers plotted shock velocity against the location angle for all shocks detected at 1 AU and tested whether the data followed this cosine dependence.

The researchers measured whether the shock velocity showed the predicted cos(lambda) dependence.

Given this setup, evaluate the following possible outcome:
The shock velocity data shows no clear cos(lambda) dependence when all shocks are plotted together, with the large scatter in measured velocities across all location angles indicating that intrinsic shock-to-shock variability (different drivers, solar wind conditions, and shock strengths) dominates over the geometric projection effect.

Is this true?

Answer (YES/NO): NO